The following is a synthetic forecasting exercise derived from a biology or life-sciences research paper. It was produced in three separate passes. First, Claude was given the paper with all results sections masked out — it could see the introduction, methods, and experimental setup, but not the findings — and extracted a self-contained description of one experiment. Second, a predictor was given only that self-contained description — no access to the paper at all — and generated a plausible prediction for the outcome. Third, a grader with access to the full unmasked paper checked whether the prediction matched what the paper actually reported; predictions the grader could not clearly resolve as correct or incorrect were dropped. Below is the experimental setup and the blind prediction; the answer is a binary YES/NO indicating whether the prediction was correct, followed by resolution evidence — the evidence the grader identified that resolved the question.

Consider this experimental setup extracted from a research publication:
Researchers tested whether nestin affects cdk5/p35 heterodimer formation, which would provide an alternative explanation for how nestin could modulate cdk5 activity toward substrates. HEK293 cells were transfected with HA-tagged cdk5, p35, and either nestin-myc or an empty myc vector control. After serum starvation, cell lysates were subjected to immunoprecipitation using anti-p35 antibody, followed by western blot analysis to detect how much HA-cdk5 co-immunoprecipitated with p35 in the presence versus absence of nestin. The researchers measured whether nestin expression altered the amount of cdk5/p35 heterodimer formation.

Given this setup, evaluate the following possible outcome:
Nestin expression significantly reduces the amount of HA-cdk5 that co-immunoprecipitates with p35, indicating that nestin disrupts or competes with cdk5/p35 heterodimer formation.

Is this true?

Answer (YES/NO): NO